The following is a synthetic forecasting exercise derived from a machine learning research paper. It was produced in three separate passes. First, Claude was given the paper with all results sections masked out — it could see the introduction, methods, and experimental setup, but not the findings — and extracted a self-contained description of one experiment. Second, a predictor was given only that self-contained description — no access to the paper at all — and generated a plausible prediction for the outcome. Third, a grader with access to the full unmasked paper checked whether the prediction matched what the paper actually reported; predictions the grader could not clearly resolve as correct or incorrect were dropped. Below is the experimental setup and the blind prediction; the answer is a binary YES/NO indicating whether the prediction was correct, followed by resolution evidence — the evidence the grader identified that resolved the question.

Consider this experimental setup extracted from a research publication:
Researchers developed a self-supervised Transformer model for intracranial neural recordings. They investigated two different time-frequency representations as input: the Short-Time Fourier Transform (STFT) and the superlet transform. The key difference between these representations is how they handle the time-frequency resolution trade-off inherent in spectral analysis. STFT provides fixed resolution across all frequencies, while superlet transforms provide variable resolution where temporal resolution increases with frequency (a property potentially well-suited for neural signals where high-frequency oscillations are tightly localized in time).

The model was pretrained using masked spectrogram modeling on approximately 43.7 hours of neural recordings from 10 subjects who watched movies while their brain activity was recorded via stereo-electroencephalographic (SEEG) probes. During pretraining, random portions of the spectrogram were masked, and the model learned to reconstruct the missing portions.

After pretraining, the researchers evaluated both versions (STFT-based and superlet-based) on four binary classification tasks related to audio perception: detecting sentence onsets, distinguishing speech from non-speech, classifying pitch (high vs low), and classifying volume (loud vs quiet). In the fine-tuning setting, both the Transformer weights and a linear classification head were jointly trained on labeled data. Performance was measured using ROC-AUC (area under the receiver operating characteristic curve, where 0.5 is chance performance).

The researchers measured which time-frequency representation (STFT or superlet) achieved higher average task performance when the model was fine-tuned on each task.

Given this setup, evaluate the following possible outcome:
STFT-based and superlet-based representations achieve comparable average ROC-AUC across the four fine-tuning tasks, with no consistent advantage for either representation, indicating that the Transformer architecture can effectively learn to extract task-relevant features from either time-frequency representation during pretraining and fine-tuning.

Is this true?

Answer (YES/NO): NO